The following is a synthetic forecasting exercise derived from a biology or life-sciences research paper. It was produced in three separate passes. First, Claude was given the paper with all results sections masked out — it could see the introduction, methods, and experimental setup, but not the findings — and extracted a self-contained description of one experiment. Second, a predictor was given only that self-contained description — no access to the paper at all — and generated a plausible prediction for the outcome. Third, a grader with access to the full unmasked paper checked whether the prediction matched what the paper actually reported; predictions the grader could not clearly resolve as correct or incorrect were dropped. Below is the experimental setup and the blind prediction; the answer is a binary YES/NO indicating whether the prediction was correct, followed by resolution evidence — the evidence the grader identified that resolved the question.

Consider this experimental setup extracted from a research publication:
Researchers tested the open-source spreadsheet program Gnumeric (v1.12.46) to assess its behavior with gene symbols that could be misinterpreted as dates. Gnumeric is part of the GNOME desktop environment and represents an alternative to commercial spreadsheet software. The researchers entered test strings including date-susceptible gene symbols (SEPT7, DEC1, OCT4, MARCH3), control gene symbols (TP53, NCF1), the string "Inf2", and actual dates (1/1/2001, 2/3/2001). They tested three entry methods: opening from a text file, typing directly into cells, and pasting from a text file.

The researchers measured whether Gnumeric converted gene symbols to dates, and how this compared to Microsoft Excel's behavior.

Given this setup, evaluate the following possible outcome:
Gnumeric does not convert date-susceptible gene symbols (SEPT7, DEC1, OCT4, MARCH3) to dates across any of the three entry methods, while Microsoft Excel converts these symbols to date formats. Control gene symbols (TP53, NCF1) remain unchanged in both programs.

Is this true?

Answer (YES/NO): YES